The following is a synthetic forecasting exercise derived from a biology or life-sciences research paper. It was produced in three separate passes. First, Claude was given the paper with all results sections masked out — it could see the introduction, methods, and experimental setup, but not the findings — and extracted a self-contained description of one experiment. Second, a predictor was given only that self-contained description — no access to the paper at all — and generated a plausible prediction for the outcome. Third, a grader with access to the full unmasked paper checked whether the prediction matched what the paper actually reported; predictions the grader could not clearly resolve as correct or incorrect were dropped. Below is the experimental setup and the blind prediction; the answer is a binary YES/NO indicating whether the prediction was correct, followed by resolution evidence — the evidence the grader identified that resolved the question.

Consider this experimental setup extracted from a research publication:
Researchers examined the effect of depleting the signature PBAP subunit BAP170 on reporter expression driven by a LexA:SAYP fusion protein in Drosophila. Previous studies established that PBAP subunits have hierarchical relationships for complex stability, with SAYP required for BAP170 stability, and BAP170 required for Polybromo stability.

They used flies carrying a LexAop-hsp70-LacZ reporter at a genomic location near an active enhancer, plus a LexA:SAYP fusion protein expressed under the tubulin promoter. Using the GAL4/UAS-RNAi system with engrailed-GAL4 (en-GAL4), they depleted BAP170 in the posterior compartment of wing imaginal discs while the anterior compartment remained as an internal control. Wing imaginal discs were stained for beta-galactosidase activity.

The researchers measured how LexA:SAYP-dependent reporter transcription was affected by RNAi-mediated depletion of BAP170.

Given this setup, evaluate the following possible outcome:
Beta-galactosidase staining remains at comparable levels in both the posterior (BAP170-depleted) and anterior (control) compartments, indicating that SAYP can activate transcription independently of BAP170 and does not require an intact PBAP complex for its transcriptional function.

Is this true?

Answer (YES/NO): NO